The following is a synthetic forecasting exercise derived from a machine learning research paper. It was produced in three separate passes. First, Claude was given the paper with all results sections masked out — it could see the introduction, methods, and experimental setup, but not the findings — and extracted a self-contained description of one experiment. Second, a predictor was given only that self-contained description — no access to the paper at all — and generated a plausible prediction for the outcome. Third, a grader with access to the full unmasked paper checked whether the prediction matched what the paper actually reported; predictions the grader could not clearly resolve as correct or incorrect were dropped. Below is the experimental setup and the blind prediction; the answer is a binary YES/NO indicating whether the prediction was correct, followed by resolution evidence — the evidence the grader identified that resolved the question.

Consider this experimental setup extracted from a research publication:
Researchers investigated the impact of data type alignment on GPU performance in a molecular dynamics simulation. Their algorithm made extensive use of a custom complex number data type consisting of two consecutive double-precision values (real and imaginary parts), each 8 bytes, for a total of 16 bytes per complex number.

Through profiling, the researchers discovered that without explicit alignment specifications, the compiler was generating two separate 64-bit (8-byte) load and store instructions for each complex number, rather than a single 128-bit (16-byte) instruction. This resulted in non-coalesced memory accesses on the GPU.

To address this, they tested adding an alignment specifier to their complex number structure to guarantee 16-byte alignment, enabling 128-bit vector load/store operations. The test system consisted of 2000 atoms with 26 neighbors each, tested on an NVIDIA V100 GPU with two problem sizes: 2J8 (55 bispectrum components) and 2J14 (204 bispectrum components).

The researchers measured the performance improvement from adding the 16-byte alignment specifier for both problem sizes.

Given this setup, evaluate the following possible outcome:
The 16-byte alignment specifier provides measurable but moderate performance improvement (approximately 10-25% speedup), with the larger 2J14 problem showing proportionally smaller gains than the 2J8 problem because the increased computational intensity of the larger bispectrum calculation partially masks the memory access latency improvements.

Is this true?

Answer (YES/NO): NO